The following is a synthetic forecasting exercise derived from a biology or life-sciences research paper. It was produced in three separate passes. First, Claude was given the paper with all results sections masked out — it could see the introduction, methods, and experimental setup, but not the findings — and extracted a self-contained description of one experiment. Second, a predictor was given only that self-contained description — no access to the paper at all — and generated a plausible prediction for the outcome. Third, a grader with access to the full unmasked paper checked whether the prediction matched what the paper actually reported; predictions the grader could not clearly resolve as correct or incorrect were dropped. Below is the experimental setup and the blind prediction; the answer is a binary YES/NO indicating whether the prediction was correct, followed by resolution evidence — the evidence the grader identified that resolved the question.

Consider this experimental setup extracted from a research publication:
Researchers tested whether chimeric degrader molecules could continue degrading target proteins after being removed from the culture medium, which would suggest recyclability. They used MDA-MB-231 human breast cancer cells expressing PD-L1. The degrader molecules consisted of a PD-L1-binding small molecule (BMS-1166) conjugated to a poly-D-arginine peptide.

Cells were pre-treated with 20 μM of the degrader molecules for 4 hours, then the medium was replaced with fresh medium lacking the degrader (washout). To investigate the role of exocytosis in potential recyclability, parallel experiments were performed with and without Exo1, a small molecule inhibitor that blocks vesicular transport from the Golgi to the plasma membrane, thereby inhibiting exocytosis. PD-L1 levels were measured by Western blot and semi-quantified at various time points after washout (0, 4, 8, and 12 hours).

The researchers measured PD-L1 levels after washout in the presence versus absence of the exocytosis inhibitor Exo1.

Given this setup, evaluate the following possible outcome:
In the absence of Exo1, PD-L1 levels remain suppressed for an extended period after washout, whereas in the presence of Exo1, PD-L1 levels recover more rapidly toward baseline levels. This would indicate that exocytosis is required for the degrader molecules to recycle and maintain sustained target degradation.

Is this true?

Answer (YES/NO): YES